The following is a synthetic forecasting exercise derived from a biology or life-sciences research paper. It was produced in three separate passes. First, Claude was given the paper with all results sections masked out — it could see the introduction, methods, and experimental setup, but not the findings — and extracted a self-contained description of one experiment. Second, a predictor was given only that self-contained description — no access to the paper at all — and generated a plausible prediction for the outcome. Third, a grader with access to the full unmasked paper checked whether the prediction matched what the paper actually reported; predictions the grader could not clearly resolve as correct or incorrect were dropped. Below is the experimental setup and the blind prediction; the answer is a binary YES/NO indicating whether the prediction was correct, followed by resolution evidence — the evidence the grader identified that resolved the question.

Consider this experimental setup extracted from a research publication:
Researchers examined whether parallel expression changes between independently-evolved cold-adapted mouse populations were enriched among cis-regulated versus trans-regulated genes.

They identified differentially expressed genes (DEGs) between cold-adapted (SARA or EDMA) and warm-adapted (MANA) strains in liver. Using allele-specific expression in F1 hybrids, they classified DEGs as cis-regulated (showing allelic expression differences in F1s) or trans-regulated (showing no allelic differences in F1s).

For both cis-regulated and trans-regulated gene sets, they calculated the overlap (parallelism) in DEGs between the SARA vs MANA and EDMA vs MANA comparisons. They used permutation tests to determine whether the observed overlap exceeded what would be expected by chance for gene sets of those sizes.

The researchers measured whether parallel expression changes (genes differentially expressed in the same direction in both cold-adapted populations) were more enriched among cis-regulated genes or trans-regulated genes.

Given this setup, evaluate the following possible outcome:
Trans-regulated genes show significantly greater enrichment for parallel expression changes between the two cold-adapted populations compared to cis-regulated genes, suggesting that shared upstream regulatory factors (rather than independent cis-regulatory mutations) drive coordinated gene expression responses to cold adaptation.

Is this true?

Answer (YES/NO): NO